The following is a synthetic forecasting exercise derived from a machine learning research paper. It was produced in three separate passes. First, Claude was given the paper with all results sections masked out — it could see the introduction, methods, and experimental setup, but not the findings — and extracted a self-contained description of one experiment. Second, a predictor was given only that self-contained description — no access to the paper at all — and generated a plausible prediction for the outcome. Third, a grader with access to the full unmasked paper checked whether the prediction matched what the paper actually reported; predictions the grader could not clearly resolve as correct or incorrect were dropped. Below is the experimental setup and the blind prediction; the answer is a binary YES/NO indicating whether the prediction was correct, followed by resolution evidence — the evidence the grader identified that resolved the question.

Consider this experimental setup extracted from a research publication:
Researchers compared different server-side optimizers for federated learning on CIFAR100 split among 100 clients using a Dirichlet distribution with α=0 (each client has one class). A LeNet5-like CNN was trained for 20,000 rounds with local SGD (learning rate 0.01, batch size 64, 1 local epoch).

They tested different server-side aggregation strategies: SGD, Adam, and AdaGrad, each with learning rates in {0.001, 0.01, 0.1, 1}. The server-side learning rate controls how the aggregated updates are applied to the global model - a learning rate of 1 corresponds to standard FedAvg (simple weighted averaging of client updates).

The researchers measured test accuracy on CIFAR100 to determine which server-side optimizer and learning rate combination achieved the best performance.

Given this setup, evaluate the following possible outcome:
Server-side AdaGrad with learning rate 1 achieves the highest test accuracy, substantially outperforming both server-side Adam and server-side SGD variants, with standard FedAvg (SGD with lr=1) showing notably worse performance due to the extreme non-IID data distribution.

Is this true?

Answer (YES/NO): NO